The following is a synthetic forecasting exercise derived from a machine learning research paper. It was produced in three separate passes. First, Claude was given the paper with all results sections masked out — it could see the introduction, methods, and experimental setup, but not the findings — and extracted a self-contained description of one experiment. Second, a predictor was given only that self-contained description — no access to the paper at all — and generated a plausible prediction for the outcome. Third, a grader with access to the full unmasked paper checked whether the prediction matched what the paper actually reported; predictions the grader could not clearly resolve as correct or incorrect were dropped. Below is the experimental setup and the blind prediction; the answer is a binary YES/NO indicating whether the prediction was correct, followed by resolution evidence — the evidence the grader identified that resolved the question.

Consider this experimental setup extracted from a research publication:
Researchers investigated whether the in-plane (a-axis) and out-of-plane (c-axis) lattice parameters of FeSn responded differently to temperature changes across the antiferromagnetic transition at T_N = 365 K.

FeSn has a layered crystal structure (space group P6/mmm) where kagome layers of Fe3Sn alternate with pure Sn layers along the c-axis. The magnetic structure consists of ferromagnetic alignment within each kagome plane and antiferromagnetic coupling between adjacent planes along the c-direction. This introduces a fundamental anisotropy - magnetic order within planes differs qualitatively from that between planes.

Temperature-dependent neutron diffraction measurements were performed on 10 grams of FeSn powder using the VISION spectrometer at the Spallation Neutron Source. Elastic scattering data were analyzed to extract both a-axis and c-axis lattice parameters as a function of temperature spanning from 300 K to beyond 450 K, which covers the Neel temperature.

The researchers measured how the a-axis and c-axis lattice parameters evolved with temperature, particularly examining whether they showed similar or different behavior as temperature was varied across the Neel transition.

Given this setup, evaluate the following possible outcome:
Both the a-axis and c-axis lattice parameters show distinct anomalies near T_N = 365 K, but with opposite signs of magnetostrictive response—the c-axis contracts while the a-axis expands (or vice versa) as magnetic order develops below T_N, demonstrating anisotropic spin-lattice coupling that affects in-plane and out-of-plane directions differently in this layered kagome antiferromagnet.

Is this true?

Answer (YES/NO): NO